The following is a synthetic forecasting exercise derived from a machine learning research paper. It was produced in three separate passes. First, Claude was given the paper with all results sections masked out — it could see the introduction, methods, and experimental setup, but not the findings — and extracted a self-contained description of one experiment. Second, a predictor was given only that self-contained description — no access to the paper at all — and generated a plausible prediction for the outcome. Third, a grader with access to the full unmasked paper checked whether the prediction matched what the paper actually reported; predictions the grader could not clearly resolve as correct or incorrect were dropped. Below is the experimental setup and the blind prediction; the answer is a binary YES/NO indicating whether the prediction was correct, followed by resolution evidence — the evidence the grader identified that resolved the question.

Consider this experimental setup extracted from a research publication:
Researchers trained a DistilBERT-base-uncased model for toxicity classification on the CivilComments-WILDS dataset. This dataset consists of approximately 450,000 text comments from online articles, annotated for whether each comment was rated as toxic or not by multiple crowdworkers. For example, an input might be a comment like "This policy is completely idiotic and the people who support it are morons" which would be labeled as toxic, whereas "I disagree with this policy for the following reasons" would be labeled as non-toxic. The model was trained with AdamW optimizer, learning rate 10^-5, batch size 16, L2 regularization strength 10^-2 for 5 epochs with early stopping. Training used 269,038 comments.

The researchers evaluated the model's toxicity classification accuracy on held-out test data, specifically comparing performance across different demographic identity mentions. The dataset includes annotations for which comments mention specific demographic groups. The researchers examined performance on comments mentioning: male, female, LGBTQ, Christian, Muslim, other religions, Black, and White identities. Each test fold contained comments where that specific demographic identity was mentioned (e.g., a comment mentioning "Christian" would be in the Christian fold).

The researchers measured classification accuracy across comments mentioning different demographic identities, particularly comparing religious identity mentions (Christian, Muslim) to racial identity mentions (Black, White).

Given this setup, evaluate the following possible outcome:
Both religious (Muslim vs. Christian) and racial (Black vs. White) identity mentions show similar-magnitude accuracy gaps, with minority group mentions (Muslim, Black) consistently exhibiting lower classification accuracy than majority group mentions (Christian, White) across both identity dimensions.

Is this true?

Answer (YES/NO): NO